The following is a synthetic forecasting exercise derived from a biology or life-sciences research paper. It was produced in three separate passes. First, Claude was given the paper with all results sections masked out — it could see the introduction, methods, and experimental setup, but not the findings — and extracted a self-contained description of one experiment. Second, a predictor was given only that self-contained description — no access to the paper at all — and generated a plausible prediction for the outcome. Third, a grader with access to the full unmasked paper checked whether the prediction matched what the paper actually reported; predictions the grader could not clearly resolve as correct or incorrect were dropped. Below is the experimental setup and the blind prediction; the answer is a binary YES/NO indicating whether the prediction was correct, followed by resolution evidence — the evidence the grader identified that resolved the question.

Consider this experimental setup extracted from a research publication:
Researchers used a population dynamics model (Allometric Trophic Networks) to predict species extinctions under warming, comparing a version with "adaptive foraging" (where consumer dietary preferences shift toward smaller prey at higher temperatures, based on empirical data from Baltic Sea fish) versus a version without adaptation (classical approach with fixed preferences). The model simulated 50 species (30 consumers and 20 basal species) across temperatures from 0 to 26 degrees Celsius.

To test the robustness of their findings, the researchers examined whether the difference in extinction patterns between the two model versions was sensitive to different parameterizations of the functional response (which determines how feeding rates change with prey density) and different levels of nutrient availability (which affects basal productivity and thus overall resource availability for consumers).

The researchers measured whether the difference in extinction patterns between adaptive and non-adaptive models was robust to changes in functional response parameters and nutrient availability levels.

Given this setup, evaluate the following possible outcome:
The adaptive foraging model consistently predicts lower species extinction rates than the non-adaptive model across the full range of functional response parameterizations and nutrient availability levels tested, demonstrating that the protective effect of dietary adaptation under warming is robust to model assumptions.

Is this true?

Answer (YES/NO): NO